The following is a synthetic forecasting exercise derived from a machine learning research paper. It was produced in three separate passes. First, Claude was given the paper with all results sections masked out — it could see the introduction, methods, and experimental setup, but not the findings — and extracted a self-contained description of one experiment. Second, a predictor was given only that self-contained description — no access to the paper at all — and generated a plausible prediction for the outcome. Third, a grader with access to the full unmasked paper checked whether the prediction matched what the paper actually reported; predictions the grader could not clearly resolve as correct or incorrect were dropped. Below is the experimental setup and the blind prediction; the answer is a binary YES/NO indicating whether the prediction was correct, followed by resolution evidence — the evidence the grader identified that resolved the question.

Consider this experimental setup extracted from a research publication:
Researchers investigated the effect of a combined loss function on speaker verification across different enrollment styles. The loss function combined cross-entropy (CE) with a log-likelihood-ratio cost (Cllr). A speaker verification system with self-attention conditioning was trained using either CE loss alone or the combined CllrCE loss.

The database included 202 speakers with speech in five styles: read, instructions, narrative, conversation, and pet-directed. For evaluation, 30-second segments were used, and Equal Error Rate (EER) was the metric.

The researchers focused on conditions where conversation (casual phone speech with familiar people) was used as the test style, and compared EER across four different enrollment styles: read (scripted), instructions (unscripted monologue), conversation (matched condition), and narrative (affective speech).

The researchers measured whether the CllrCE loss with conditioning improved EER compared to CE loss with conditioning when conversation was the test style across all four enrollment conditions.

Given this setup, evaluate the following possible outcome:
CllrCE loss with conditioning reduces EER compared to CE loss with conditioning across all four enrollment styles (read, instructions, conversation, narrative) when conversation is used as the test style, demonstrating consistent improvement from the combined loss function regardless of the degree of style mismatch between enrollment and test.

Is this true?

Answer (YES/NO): NO